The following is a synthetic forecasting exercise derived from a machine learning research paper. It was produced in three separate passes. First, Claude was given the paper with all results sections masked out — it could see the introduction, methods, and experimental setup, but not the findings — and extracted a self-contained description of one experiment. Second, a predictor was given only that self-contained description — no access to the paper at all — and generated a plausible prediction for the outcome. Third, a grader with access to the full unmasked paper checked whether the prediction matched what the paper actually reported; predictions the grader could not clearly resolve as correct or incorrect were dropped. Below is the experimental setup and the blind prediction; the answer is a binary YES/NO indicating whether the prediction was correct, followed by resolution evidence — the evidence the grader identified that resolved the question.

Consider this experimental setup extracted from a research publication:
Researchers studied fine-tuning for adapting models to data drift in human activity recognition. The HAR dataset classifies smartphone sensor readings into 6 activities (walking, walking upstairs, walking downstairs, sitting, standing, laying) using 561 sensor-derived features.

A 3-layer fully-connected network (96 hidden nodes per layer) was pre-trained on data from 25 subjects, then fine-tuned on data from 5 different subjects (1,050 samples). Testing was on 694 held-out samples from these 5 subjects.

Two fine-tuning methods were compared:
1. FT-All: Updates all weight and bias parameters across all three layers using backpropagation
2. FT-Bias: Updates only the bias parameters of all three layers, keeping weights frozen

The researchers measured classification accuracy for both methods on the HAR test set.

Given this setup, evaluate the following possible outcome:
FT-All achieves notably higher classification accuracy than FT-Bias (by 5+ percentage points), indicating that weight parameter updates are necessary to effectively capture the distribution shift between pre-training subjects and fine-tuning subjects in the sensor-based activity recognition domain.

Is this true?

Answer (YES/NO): YES